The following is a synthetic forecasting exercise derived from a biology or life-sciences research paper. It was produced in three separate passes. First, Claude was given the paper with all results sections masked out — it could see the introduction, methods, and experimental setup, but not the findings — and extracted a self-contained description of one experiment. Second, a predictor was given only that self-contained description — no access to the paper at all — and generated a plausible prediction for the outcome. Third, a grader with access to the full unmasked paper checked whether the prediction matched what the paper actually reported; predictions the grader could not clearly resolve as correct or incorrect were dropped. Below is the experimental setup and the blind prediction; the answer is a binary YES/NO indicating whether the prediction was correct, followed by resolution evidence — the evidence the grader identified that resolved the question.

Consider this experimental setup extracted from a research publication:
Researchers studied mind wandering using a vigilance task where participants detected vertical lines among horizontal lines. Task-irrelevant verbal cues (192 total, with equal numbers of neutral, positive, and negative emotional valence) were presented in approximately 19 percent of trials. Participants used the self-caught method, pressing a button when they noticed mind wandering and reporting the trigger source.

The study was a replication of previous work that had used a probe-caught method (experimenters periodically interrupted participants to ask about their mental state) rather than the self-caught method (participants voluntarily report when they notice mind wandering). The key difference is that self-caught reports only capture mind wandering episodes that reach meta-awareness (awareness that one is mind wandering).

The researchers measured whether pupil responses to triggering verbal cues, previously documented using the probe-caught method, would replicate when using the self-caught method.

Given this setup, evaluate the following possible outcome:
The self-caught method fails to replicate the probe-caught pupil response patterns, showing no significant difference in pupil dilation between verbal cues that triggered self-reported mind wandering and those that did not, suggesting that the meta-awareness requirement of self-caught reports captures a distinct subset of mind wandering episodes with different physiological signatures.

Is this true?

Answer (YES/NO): NO